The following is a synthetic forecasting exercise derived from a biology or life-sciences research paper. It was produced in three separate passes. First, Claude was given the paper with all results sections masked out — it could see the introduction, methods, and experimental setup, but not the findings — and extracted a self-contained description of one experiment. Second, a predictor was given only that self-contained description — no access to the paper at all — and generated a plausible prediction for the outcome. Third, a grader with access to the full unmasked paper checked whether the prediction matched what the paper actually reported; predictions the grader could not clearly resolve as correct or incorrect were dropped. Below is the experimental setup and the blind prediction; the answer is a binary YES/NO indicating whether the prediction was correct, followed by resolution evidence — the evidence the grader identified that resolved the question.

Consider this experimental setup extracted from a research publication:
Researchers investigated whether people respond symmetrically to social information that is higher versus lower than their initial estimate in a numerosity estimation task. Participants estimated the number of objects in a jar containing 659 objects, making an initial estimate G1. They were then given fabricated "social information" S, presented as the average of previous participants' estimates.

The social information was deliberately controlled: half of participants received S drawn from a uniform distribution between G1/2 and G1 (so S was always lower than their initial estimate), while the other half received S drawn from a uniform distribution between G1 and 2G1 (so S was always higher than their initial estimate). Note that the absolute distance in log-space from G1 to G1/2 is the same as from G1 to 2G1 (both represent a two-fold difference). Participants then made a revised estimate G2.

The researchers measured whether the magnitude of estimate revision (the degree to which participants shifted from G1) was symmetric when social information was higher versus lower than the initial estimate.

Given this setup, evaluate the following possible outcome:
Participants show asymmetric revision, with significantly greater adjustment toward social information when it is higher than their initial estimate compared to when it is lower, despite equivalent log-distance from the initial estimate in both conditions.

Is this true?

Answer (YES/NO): YES